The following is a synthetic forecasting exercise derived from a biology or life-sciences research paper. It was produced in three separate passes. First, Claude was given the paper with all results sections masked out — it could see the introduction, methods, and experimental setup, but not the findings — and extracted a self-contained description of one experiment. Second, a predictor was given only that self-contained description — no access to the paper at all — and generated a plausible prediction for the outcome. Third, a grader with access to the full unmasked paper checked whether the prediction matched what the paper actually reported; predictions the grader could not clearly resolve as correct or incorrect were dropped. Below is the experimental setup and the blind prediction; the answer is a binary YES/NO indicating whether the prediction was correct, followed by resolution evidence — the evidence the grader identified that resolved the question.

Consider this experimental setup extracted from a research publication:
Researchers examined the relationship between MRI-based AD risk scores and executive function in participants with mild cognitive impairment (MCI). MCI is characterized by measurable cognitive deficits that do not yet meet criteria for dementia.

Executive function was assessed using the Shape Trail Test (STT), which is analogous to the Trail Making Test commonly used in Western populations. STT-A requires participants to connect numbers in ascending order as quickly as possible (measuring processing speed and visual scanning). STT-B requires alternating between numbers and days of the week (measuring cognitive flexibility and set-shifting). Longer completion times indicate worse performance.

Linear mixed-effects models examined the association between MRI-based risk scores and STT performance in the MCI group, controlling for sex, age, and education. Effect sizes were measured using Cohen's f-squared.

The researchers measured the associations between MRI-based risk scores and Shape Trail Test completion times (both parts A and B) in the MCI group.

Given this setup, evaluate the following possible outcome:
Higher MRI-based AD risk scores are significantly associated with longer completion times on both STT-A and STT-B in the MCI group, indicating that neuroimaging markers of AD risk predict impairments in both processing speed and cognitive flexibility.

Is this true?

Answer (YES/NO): NO